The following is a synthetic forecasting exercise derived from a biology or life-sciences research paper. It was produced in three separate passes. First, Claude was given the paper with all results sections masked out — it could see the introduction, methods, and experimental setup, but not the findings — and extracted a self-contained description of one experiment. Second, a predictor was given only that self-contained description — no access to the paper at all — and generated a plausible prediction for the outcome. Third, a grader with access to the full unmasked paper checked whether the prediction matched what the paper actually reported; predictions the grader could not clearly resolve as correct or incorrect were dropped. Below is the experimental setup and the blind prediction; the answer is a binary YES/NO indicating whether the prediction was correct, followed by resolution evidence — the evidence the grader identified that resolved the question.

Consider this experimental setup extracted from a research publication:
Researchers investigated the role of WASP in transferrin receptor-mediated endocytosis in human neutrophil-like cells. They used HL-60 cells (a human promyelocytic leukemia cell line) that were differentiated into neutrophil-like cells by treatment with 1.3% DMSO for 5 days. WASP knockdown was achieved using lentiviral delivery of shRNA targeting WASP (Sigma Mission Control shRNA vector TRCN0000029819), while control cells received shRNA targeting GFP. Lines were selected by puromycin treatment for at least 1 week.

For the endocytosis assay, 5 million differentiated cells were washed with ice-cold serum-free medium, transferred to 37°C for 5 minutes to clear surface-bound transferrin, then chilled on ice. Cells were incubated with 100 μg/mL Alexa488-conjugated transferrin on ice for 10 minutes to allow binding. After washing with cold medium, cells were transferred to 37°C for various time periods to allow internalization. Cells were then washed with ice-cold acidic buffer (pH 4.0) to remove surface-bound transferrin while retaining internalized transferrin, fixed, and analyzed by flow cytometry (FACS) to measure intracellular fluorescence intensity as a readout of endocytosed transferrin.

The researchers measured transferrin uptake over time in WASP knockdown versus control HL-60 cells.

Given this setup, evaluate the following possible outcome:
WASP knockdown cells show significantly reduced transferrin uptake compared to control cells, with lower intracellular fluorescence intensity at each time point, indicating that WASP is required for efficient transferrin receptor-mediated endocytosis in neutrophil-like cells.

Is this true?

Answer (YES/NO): NO